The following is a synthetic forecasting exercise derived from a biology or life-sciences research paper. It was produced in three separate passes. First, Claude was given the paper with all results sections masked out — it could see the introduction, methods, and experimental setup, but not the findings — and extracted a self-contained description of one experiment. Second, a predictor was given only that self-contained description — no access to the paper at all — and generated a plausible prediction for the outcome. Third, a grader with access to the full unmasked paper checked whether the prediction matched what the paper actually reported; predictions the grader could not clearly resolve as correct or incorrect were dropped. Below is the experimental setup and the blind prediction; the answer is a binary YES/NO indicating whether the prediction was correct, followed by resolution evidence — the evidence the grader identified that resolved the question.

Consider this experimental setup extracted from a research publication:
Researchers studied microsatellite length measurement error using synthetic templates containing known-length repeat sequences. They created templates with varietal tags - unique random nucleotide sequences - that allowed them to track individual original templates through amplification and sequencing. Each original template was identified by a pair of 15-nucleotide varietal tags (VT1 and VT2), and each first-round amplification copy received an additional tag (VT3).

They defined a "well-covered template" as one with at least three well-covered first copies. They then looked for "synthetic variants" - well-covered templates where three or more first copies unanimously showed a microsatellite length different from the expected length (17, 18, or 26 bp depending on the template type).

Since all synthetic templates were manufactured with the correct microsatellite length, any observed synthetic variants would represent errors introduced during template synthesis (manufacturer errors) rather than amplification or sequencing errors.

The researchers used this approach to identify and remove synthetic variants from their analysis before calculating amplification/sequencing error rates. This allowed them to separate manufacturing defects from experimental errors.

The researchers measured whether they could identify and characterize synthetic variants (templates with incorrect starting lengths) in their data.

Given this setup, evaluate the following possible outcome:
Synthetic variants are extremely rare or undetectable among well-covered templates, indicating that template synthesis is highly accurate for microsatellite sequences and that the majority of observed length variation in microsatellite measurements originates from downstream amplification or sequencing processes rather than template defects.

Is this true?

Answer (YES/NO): NO